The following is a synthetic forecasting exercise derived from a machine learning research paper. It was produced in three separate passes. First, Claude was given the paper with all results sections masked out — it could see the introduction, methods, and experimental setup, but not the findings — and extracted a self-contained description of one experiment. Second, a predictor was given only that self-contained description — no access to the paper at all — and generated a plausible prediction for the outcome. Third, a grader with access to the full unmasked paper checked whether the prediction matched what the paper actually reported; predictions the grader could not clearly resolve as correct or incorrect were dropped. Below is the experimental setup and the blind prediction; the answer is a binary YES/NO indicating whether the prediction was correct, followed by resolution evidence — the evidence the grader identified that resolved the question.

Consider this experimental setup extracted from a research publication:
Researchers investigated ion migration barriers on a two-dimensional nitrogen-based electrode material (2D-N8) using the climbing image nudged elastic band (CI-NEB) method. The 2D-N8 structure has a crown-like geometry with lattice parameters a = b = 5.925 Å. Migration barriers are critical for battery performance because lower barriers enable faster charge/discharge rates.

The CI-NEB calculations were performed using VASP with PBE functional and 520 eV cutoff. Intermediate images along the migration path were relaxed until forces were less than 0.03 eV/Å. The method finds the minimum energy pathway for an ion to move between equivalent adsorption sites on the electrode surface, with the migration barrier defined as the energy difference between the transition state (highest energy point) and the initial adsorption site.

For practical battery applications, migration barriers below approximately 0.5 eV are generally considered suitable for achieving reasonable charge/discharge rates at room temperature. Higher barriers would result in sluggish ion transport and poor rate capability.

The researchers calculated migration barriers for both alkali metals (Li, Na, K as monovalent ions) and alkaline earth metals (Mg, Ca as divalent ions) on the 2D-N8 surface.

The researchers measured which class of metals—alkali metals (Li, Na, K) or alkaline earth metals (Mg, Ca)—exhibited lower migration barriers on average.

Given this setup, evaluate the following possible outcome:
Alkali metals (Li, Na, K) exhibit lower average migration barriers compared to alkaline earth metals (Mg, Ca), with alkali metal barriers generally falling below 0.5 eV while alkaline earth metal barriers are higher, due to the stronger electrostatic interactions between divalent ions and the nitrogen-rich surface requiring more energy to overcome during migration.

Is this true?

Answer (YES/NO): NO